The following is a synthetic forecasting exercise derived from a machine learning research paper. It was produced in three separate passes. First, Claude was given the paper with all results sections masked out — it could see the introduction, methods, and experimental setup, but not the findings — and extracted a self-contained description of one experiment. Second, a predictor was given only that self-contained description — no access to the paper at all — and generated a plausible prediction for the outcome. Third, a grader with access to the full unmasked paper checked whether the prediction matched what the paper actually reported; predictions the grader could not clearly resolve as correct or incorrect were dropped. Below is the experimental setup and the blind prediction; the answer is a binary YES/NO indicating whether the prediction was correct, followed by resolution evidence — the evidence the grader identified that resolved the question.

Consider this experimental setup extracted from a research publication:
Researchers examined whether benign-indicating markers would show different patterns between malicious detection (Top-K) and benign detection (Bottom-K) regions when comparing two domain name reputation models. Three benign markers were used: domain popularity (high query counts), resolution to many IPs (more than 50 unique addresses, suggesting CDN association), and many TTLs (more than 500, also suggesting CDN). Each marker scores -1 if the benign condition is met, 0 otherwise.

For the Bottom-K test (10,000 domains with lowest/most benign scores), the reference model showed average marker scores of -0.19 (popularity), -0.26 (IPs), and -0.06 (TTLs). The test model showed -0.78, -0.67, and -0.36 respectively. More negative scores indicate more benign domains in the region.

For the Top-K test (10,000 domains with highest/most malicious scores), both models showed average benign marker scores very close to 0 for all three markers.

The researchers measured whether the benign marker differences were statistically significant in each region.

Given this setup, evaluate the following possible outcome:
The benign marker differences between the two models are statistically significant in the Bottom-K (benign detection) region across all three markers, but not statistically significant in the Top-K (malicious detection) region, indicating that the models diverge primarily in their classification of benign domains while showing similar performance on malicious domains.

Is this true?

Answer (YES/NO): YES